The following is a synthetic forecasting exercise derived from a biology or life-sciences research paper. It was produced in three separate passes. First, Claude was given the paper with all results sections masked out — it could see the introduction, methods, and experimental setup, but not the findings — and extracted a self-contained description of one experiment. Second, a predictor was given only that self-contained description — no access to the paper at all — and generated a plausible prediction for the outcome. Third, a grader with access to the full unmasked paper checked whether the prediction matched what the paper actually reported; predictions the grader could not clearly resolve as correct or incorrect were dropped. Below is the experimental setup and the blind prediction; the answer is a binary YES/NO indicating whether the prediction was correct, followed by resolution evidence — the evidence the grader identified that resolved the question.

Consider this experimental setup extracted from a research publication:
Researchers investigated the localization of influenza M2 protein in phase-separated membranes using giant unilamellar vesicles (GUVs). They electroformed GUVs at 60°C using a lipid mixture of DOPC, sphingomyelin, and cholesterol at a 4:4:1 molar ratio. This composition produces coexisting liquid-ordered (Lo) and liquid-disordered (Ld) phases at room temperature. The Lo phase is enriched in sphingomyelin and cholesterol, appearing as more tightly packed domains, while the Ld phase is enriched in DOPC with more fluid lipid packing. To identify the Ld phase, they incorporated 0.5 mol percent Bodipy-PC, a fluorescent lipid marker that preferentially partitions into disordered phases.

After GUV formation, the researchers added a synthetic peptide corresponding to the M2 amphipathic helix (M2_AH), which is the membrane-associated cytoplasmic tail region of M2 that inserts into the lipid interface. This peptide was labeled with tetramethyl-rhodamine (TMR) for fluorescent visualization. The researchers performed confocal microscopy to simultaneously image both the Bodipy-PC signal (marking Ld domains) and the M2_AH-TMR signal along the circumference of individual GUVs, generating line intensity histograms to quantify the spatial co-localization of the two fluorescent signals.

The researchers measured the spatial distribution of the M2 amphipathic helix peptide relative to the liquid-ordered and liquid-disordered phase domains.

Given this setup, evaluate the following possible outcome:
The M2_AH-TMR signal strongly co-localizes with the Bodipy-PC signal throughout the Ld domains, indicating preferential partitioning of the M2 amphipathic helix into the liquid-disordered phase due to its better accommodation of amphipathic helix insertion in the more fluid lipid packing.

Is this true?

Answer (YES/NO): NO